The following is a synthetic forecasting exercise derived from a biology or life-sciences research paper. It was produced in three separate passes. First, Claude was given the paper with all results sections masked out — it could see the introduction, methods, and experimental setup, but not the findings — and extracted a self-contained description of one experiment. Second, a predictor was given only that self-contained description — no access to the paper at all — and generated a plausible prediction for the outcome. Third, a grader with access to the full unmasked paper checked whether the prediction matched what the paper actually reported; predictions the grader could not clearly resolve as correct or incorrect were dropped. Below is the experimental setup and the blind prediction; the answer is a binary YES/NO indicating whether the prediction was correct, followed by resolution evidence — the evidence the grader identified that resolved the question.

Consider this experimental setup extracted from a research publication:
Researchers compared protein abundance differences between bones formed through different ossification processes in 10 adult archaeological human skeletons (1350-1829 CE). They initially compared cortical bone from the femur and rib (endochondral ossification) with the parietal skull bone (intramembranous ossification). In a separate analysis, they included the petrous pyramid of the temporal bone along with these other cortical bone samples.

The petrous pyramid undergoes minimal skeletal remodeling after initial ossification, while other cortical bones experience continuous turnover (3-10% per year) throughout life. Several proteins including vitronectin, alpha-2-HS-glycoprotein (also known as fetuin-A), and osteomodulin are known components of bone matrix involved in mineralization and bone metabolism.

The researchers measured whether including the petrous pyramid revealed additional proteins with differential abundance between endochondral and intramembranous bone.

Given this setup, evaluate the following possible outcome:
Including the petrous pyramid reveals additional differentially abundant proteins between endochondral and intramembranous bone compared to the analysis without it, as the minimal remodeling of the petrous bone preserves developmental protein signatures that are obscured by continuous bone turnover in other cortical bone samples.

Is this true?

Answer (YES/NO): YES